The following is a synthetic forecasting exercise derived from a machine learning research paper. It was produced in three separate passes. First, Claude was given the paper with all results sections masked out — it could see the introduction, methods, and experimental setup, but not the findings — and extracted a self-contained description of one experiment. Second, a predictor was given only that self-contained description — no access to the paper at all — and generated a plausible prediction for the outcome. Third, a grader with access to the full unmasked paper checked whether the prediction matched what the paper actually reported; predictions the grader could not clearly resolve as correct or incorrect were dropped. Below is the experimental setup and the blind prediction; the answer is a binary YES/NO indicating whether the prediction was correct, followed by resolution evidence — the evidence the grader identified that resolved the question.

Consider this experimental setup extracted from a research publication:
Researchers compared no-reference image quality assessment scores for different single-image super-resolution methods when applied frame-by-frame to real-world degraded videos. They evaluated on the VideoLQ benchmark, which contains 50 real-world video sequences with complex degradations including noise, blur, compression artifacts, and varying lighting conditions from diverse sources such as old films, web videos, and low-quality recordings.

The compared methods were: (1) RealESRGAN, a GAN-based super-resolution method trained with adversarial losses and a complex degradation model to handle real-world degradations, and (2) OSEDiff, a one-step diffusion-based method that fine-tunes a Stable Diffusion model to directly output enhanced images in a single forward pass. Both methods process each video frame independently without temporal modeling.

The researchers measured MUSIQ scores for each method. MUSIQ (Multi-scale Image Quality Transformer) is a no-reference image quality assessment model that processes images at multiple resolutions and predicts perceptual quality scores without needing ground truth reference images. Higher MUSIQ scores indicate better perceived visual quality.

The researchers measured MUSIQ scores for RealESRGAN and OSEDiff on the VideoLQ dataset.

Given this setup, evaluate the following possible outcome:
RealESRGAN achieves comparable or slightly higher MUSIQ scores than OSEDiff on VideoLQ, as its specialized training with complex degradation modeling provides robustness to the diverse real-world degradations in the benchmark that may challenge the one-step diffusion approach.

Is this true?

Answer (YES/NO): NO